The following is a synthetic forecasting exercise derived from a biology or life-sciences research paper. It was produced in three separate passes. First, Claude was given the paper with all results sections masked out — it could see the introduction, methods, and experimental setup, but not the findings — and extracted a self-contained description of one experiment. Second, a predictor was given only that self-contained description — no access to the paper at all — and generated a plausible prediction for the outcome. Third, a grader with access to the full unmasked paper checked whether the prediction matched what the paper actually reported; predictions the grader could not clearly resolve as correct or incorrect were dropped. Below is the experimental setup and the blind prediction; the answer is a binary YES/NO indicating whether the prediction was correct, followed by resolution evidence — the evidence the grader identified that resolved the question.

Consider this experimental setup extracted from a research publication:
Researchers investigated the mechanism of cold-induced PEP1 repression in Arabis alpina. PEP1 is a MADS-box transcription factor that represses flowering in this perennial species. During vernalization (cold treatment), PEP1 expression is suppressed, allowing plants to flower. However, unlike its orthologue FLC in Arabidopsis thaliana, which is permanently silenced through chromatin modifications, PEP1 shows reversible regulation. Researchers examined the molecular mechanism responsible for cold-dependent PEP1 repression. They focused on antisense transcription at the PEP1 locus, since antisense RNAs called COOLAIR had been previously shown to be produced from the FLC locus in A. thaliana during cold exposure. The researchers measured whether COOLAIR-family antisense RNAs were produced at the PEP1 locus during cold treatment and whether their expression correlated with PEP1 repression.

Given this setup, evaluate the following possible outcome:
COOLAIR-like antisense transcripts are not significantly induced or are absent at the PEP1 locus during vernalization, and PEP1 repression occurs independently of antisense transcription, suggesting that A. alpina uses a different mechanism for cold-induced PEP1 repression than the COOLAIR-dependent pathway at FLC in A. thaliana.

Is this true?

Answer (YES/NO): NO